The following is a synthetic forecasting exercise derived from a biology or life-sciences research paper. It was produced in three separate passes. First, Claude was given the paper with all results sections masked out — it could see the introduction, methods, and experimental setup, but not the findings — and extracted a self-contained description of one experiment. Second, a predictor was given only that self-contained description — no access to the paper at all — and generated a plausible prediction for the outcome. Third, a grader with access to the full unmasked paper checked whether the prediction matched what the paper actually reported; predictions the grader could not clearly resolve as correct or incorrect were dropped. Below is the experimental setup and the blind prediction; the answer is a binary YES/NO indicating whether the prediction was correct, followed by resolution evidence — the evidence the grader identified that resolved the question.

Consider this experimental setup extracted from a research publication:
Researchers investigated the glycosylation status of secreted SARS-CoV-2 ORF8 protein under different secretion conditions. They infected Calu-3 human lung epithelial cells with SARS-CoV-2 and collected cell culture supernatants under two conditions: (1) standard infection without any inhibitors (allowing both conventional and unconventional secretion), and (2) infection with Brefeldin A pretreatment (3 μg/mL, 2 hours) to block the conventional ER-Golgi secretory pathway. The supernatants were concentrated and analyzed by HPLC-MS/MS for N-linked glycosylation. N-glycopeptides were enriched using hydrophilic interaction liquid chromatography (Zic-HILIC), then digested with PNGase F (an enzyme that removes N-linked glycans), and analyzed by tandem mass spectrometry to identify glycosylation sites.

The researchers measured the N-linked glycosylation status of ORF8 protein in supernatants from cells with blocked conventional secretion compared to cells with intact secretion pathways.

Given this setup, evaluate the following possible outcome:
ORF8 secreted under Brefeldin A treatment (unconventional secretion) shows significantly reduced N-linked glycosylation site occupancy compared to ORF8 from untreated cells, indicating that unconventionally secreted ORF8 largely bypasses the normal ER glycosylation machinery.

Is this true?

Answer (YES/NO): YES